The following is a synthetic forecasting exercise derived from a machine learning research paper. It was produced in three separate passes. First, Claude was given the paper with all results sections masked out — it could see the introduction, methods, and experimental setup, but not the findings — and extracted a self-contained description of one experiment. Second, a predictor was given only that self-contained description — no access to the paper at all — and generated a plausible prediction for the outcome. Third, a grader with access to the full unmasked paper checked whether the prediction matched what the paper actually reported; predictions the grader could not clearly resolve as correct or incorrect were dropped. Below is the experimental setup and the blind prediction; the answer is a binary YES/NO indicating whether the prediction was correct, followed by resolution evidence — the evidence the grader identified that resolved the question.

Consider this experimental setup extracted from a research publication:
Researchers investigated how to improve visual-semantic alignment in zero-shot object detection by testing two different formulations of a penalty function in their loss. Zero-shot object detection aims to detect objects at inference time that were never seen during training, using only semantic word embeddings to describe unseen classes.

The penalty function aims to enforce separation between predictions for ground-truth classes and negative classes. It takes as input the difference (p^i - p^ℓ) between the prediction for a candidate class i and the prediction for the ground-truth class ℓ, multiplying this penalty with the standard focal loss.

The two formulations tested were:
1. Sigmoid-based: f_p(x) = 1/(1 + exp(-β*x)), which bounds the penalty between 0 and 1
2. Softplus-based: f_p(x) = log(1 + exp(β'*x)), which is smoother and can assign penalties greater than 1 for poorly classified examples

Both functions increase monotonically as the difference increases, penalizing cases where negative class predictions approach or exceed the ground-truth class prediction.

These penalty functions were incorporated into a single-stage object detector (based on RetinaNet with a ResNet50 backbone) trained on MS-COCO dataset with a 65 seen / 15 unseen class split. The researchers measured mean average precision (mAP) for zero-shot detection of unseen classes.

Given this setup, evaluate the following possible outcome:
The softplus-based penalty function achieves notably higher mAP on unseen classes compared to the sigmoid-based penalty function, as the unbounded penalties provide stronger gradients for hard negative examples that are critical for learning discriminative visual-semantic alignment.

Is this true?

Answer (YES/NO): NO